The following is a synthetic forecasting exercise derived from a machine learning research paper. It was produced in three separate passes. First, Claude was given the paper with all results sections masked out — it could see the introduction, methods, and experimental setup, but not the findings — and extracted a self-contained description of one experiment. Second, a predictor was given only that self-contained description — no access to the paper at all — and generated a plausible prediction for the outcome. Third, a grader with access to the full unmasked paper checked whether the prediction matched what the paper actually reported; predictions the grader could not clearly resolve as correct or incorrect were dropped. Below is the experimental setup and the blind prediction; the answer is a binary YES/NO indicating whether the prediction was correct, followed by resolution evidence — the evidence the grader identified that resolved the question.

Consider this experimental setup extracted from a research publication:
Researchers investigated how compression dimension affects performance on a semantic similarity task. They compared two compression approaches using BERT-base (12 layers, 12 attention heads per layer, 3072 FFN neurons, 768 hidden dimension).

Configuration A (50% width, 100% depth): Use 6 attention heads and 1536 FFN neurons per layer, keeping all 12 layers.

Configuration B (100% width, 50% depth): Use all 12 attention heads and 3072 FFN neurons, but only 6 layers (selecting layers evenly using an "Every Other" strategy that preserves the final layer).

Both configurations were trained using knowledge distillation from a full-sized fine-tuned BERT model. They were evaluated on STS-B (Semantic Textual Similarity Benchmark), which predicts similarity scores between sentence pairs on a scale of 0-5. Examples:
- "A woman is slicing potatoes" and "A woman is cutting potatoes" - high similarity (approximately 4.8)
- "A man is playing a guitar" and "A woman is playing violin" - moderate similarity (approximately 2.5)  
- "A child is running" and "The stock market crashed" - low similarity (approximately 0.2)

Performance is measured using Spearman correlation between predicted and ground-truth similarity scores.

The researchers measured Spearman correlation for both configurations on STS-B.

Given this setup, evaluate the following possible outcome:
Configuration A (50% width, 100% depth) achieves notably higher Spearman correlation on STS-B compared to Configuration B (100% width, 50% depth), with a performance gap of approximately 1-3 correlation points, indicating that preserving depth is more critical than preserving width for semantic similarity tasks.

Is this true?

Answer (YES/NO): YES